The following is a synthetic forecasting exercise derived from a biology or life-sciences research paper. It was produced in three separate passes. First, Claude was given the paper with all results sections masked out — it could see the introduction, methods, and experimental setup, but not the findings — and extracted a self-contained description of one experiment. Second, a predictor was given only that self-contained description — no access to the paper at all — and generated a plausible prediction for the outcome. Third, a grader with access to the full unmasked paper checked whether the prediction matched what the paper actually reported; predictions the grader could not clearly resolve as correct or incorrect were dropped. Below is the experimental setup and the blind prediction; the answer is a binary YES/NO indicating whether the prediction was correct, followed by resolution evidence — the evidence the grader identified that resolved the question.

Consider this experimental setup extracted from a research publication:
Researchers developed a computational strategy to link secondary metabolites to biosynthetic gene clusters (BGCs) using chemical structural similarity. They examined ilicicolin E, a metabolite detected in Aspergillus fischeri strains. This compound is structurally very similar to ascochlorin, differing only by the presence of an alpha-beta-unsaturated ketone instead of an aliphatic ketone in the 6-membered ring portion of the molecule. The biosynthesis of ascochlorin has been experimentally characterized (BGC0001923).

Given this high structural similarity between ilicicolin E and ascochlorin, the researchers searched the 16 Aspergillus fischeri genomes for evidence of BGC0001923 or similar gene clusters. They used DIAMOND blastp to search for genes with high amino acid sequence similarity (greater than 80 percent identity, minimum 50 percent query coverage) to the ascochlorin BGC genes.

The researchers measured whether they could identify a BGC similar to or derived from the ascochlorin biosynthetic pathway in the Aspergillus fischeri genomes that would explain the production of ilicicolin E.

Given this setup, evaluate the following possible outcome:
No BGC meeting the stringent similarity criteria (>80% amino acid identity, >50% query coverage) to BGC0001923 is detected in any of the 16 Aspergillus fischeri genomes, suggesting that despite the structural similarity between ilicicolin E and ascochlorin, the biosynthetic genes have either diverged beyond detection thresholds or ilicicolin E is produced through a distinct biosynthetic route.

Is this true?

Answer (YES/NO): YES